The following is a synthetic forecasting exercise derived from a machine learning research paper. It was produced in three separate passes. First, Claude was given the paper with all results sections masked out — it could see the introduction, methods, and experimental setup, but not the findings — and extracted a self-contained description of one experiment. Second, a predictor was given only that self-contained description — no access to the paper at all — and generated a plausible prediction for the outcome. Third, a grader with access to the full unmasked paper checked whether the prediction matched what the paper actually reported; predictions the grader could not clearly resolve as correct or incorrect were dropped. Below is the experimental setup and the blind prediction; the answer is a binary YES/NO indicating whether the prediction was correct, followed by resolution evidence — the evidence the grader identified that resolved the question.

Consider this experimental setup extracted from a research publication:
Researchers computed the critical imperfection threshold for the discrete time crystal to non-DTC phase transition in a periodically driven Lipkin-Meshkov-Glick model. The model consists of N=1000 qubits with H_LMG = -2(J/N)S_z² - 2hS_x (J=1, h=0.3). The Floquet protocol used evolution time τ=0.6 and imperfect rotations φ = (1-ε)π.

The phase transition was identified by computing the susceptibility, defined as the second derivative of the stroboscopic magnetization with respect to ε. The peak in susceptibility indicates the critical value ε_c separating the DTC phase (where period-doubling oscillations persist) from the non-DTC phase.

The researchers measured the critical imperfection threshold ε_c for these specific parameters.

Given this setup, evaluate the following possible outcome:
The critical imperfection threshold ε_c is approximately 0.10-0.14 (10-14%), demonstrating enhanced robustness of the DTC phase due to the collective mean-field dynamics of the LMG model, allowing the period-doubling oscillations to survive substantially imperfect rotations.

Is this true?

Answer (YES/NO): YES